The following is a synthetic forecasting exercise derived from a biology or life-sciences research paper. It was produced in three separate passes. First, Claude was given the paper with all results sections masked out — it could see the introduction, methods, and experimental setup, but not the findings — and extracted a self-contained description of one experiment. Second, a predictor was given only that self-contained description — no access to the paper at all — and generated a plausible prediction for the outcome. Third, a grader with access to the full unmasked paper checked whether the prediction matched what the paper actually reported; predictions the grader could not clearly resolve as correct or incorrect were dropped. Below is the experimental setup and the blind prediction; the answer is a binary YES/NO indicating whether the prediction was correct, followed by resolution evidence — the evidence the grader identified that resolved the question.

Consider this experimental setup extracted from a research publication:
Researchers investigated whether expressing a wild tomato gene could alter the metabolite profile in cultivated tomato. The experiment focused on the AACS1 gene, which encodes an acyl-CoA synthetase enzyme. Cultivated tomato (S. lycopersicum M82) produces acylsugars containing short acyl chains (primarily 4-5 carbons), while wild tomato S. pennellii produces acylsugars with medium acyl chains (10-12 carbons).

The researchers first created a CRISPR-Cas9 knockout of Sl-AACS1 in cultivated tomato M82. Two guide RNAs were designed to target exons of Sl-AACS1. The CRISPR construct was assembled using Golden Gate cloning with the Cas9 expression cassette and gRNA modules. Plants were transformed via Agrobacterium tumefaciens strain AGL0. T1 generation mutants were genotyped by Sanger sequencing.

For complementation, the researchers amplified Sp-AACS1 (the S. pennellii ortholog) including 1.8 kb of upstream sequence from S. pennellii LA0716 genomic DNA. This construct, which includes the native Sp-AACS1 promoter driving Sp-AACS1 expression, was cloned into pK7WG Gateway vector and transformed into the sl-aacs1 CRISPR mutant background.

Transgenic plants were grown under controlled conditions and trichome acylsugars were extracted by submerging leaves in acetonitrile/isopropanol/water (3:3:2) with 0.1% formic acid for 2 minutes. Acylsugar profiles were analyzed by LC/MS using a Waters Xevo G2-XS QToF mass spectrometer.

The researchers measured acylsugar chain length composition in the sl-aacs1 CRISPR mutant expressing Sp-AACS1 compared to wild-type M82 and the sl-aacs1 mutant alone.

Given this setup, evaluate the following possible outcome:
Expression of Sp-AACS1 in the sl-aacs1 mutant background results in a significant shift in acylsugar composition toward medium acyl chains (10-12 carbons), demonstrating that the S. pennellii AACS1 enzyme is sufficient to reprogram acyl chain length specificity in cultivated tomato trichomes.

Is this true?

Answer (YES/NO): NO